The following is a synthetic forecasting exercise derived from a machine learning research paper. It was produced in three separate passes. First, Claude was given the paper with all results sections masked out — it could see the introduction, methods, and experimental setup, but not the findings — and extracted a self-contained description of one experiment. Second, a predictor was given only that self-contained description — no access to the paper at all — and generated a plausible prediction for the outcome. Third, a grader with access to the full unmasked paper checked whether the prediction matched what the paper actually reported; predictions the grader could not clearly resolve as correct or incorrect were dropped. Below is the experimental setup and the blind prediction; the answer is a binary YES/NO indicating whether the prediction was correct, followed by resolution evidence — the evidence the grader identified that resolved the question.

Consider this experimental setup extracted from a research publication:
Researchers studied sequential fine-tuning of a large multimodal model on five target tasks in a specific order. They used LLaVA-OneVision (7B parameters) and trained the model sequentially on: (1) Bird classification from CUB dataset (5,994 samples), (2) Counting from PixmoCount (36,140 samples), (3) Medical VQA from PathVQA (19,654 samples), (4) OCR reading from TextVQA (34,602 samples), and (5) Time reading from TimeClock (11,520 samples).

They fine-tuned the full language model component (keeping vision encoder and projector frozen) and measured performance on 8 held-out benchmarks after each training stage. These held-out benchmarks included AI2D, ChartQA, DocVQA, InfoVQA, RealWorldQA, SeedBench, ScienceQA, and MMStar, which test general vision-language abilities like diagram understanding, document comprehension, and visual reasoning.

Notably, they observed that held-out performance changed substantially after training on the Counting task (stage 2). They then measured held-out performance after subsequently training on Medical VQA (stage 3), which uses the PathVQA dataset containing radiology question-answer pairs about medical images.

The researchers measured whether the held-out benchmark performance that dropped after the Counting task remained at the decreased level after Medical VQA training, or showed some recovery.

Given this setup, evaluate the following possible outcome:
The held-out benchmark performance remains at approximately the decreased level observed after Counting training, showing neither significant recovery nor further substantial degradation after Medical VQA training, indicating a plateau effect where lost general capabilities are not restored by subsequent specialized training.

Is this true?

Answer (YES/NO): NO